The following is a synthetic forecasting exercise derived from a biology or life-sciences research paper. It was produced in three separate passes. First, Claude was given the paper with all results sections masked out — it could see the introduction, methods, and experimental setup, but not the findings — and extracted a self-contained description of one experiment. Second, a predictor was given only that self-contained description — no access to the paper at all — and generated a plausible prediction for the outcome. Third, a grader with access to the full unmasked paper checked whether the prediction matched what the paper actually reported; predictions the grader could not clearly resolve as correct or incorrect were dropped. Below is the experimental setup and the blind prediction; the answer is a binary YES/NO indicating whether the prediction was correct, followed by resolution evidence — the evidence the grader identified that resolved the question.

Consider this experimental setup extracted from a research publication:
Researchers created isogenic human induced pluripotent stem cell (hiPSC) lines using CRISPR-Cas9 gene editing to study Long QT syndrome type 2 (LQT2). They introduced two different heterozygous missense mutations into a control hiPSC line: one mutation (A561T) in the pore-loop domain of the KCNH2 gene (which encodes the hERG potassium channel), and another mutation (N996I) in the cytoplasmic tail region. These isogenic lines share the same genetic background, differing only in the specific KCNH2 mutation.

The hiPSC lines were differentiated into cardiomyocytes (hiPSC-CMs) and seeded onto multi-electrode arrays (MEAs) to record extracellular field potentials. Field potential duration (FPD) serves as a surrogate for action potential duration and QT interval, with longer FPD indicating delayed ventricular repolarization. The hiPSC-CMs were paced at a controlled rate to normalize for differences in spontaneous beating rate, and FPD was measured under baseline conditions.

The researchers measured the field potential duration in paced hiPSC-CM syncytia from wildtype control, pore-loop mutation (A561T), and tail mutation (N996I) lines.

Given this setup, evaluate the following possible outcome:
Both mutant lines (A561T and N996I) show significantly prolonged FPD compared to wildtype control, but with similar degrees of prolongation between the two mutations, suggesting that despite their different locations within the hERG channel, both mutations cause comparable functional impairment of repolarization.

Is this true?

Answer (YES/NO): NO